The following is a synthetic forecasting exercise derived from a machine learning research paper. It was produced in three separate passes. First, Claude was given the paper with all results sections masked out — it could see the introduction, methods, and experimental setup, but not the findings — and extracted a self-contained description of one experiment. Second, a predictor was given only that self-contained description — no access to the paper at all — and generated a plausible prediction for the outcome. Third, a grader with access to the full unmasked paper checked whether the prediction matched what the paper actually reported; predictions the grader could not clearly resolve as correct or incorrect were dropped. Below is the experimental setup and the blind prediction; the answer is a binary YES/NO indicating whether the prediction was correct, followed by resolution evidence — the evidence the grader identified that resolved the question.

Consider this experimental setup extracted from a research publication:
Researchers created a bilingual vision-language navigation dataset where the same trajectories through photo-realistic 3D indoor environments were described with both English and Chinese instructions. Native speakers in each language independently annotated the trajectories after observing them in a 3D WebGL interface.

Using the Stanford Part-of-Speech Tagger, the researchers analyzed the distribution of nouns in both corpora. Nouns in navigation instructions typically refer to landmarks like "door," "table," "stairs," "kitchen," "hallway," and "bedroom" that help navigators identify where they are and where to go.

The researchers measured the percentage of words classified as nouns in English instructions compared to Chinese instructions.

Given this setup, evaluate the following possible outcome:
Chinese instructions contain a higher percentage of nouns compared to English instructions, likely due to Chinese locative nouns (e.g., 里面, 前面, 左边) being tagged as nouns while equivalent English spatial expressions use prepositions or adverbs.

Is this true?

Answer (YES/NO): YES